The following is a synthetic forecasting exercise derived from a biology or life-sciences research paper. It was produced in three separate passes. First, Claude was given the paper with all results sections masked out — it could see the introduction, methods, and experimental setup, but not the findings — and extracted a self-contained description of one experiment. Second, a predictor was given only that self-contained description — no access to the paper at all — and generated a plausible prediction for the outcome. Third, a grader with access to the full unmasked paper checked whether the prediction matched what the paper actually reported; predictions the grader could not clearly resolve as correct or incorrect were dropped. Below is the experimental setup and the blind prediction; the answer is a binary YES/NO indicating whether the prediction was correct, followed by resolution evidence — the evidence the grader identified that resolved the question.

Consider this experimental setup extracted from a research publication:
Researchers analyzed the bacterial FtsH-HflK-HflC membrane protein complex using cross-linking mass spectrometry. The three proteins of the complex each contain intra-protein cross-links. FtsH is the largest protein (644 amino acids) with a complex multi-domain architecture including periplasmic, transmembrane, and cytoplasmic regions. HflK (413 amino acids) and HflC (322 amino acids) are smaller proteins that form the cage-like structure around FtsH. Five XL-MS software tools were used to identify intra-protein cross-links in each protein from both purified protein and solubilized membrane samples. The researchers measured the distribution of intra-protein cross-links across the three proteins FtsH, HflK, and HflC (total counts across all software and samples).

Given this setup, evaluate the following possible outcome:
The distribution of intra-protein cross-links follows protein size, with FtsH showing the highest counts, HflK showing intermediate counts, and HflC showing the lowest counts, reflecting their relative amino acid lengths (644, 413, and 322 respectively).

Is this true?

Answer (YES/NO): NO